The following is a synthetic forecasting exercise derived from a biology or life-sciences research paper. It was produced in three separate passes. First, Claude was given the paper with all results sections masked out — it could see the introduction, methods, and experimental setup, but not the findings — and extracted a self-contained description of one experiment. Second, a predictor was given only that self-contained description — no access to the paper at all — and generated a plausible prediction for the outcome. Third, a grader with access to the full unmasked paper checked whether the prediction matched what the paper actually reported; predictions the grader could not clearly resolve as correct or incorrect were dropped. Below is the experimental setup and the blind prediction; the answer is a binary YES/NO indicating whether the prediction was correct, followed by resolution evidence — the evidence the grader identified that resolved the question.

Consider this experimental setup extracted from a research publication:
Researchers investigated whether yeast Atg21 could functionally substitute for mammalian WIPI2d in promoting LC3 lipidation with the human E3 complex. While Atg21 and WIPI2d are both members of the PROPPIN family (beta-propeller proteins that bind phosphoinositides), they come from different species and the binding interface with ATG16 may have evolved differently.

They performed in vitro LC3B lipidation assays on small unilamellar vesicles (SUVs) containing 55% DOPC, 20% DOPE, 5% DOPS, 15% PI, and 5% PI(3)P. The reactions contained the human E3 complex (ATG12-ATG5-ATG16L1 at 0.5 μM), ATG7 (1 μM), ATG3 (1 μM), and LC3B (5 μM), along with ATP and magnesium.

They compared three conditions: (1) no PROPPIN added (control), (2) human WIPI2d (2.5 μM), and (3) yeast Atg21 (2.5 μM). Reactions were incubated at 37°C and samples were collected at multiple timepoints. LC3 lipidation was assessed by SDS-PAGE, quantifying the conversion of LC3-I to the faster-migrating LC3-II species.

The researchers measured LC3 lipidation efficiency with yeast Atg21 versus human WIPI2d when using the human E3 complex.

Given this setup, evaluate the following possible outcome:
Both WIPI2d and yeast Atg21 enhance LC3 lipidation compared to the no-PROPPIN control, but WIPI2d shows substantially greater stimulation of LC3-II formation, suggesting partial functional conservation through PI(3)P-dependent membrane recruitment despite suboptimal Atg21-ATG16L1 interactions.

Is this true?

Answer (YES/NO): NO